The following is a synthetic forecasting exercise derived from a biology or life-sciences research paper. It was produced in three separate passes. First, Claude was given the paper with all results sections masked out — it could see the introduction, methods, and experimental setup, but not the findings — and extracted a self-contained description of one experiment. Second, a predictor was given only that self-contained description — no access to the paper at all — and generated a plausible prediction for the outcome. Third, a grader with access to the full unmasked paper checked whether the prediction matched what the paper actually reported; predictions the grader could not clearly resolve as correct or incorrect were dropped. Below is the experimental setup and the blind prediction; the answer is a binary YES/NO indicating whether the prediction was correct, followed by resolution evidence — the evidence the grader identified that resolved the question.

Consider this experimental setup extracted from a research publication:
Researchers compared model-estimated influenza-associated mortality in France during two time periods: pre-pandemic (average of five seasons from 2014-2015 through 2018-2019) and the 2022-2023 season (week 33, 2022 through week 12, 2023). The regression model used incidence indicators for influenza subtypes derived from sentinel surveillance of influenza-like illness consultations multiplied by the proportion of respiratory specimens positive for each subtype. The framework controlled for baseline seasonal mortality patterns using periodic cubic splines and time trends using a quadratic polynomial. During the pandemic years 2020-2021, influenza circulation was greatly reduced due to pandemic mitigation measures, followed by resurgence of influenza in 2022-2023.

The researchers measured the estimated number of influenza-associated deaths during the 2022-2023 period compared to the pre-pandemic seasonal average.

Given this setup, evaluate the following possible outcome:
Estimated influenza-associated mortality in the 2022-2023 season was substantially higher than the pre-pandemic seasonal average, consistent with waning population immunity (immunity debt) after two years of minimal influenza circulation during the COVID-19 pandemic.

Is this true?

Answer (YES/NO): NO